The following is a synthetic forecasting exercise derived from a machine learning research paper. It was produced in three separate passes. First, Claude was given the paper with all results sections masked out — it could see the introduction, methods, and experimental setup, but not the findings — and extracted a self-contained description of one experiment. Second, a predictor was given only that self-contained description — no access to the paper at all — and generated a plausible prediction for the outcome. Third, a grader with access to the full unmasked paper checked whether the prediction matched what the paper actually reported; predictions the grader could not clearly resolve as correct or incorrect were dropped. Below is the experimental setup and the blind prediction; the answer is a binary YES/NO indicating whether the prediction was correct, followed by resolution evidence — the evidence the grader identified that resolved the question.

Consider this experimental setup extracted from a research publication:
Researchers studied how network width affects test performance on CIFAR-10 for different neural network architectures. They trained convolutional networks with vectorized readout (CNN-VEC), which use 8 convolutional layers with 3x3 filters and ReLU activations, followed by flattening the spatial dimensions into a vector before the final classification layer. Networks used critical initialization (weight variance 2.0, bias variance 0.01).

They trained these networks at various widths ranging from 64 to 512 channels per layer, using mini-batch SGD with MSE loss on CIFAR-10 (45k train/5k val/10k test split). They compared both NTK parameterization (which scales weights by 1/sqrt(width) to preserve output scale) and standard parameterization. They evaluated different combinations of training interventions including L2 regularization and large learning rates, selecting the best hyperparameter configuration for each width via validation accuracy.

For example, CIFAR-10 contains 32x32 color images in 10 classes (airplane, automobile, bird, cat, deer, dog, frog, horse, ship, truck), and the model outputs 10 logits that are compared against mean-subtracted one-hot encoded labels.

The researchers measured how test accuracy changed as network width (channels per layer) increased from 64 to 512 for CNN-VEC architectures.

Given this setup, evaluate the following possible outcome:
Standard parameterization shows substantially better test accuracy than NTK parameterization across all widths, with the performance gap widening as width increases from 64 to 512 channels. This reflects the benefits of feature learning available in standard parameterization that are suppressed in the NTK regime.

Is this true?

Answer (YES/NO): NO